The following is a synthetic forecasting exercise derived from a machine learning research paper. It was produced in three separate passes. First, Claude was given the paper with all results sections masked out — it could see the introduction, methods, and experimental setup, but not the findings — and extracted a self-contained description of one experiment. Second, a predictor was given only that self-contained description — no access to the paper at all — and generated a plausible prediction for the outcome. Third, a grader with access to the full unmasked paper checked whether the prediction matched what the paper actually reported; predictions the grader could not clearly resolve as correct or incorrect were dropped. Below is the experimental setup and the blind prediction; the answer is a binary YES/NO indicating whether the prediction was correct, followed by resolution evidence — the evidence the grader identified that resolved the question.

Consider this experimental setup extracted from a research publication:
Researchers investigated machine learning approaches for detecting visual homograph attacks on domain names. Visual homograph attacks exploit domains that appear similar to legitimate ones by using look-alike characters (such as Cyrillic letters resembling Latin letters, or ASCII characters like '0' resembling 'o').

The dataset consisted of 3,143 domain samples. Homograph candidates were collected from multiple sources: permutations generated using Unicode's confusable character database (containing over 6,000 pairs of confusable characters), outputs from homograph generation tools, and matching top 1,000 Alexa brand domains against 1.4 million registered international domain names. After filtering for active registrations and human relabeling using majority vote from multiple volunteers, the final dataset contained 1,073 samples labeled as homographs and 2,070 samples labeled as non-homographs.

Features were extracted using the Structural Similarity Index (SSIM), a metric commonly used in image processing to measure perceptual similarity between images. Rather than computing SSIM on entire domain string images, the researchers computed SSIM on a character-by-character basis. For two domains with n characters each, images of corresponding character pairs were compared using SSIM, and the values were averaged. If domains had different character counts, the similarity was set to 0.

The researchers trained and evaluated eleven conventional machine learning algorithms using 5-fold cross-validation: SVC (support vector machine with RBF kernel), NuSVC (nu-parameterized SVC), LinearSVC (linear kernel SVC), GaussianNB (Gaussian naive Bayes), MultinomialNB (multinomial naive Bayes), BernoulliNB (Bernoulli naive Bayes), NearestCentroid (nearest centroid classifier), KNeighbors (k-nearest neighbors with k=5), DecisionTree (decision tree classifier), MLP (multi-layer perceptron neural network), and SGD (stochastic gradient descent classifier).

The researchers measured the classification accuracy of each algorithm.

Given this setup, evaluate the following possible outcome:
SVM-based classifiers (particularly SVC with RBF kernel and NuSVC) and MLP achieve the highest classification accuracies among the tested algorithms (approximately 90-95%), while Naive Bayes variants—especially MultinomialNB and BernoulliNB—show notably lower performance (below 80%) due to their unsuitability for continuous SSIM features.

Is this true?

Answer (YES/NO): NO